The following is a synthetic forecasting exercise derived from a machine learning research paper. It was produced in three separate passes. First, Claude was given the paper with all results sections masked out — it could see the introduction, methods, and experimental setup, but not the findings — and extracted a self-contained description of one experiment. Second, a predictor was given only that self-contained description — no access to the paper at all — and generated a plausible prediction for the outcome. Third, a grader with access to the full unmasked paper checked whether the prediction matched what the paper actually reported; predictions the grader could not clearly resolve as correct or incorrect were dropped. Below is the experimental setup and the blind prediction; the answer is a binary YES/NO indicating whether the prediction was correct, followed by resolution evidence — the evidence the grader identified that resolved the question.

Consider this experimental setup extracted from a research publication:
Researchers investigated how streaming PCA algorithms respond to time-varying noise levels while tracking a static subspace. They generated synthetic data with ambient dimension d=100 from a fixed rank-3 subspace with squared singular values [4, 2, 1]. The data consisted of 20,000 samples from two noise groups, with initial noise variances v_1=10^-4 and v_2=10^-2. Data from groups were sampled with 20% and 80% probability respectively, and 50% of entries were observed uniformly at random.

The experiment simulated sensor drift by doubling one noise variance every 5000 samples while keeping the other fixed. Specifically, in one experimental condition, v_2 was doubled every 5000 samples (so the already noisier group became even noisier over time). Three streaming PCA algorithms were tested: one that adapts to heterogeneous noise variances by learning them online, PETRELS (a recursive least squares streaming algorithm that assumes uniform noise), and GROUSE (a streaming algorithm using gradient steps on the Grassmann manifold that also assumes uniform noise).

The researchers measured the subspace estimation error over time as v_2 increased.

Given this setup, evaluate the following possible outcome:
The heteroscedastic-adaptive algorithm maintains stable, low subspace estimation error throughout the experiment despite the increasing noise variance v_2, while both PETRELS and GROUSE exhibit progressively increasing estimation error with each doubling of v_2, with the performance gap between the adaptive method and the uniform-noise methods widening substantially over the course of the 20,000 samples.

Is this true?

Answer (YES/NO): NO